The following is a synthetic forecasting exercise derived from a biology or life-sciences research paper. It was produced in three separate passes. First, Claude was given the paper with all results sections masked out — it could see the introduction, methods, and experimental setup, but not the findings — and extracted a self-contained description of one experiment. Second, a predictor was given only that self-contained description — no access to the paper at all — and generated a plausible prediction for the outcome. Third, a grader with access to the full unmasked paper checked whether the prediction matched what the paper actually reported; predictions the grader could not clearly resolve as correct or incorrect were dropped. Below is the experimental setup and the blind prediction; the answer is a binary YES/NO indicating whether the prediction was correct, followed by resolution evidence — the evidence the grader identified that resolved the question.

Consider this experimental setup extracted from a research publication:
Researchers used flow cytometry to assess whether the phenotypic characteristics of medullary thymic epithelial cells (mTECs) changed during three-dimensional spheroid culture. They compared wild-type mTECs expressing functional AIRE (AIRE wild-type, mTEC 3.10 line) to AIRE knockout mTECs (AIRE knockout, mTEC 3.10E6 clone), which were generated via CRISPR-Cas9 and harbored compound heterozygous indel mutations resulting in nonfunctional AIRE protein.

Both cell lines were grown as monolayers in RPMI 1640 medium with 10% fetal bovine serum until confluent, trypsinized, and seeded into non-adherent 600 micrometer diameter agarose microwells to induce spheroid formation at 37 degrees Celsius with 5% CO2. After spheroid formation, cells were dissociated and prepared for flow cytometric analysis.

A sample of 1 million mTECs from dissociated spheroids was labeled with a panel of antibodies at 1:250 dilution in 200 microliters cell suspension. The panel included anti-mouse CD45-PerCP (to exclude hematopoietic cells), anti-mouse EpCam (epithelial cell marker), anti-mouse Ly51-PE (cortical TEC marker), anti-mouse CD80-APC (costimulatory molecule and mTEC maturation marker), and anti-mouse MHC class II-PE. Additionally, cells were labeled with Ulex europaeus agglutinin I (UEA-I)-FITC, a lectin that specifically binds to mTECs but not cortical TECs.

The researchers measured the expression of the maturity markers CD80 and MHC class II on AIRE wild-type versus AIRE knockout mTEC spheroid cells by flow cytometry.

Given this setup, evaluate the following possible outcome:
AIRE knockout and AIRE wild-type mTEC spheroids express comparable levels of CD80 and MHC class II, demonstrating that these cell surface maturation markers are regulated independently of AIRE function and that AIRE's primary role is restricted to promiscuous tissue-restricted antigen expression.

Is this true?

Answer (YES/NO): NO